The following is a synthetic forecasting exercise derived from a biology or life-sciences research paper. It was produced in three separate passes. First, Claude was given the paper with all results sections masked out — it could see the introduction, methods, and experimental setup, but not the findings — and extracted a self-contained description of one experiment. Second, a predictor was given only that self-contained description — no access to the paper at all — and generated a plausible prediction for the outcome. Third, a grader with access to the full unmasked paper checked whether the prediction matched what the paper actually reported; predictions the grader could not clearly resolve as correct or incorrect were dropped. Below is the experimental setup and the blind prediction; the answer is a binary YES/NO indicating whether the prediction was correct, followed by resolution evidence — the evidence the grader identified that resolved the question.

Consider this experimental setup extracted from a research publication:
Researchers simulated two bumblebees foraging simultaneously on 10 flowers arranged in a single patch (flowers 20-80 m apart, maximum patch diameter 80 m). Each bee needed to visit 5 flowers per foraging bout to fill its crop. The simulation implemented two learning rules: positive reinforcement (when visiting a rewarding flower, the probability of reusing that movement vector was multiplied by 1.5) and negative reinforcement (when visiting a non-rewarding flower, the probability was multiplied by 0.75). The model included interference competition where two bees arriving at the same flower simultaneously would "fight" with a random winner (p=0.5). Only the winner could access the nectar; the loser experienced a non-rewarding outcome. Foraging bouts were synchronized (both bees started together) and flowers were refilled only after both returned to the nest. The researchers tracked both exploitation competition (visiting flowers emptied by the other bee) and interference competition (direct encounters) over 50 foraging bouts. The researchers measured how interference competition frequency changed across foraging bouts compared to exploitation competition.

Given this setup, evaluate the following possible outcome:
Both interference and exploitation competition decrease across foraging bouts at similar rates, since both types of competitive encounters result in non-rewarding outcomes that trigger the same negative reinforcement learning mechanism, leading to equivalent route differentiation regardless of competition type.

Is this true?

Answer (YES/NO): NO